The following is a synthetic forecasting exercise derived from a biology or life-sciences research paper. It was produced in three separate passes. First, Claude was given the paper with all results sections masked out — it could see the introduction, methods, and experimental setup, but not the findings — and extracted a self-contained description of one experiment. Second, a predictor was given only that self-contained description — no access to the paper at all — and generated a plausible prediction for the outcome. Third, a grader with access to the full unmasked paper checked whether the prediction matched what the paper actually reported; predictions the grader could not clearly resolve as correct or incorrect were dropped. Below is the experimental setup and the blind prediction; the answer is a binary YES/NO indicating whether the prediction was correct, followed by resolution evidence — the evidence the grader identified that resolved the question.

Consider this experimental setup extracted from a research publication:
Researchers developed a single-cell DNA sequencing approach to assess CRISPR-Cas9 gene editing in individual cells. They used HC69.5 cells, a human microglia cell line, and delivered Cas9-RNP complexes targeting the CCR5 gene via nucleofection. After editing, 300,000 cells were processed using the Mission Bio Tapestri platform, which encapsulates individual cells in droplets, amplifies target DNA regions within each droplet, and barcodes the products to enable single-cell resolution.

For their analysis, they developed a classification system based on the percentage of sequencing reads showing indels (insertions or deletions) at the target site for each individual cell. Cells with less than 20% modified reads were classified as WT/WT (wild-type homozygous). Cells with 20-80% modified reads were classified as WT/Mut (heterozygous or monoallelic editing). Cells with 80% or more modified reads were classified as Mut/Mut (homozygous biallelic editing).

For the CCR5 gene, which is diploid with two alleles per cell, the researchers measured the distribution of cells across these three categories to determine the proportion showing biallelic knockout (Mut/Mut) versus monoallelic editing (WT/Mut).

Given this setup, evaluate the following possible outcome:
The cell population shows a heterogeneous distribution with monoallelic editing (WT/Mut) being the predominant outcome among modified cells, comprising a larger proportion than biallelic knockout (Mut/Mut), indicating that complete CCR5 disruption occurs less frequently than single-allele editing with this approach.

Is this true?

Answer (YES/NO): YES